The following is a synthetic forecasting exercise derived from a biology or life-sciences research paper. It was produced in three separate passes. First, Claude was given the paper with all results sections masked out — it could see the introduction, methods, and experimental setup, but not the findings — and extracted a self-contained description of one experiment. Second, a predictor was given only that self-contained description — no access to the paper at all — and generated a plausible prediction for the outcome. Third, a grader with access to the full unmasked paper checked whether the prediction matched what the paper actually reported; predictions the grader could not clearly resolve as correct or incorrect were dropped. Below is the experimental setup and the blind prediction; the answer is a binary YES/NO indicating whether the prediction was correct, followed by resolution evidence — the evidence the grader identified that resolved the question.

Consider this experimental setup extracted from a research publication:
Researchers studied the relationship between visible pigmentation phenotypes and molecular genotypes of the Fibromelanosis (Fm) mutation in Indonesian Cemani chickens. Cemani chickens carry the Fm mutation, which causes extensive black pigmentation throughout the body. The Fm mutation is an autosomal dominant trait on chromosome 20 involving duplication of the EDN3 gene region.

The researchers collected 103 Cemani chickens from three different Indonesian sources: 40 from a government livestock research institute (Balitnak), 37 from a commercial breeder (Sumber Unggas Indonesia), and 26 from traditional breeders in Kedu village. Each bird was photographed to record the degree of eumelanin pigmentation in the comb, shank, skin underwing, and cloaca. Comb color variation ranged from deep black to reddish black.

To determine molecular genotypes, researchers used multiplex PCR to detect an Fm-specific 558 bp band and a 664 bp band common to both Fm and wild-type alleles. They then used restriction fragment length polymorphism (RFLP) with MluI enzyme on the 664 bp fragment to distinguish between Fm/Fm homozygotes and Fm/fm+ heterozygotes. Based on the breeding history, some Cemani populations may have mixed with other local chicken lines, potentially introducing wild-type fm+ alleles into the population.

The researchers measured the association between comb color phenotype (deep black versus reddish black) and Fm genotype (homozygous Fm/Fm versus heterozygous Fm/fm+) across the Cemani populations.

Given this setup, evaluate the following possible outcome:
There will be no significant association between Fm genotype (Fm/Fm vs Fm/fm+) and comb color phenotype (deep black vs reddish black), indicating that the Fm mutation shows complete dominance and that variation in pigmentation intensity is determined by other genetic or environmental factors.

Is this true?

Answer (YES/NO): NO